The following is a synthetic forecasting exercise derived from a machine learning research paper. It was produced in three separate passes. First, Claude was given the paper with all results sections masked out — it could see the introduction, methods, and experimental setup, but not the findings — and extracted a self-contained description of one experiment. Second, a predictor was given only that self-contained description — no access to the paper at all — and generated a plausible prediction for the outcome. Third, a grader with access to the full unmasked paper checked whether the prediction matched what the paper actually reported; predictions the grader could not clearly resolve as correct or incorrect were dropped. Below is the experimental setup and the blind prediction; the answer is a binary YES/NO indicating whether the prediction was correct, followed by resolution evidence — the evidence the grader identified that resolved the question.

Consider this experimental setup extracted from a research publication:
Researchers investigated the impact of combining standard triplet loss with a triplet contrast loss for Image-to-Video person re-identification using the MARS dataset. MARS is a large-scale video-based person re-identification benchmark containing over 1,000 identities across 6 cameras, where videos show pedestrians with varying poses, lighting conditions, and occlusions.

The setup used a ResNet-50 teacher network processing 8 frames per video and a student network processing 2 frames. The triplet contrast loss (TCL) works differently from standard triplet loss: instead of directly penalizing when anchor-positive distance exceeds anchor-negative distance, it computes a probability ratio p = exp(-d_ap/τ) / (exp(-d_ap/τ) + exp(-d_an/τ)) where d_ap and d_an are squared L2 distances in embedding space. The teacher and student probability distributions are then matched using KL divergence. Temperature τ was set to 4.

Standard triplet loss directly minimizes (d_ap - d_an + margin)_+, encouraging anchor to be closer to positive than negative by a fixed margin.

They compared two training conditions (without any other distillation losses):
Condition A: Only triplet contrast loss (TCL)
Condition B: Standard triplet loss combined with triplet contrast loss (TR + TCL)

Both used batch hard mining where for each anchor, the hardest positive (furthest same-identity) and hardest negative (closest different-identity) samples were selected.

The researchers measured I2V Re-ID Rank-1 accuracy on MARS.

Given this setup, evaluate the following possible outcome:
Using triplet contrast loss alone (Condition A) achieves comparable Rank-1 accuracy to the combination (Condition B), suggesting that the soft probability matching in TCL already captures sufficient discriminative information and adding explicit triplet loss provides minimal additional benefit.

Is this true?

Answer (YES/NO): YES